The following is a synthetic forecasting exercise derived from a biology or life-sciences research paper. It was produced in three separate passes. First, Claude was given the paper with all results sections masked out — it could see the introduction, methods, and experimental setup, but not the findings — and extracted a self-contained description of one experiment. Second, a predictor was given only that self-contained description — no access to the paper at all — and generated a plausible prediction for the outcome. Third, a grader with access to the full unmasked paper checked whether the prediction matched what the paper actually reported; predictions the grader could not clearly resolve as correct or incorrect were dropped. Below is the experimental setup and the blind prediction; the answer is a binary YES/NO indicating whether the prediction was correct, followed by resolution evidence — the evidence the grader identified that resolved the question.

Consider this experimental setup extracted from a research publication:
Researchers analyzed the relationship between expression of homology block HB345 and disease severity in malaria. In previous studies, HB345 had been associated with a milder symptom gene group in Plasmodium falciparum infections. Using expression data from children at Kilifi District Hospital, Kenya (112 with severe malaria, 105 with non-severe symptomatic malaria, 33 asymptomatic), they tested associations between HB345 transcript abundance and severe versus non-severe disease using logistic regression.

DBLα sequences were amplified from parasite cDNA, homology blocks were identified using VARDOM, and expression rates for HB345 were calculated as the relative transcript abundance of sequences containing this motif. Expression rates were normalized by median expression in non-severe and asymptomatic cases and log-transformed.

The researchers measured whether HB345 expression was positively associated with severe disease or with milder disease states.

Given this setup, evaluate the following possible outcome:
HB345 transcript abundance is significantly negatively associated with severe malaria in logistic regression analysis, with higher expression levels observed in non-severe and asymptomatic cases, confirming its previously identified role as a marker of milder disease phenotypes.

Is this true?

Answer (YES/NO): NO